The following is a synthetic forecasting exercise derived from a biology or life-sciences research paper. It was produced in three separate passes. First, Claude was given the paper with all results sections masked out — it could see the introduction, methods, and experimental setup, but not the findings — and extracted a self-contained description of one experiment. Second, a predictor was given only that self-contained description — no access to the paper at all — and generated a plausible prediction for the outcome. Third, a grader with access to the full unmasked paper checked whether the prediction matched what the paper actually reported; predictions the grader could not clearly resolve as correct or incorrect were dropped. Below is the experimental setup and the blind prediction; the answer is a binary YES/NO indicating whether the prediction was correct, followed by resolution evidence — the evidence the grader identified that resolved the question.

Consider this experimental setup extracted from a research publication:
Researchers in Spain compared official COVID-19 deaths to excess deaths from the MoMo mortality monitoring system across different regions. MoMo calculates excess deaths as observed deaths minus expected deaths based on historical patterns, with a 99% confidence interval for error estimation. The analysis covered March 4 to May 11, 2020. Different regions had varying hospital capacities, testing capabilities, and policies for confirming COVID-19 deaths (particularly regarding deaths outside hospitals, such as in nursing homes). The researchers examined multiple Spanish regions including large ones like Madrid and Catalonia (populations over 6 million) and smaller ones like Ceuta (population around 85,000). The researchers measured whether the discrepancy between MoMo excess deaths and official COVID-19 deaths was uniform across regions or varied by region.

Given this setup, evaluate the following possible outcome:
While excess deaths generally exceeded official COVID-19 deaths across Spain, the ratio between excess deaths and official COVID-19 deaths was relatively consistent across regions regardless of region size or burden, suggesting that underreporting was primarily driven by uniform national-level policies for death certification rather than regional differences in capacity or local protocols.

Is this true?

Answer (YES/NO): NO